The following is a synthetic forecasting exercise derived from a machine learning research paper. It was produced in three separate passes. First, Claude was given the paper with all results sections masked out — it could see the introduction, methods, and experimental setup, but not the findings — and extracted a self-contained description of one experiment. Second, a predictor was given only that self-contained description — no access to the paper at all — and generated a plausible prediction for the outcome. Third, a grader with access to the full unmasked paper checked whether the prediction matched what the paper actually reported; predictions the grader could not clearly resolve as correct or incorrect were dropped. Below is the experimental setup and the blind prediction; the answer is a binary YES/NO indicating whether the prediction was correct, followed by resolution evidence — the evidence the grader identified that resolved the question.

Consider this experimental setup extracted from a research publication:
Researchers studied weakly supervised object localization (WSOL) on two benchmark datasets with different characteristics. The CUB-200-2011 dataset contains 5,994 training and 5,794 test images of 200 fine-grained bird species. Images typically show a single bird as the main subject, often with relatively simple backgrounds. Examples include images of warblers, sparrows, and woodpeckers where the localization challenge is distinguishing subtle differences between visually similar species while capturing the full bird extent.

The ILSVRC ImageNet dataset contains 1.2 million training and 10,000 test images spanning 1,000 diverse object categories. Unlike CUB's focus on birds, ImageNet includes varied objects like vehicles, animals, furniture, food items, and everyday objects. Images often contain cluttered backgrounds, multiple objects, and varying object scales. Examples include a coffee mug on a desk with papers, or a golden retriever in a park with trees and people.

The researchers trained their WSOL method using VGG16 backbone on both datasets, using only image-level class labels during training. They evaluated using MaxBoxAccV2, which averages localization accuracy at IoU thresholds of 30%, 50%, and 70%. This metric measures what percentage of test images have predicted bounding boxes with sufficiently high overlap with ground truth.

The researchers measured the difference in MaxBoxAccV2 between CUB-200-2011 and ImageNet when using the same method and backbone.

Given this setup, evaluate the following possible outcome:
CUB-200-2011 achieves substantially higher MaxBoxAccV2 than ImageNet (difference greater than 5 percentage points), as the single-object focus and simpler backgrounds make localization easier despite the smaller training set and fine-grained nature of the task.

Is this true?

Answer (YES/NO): YES